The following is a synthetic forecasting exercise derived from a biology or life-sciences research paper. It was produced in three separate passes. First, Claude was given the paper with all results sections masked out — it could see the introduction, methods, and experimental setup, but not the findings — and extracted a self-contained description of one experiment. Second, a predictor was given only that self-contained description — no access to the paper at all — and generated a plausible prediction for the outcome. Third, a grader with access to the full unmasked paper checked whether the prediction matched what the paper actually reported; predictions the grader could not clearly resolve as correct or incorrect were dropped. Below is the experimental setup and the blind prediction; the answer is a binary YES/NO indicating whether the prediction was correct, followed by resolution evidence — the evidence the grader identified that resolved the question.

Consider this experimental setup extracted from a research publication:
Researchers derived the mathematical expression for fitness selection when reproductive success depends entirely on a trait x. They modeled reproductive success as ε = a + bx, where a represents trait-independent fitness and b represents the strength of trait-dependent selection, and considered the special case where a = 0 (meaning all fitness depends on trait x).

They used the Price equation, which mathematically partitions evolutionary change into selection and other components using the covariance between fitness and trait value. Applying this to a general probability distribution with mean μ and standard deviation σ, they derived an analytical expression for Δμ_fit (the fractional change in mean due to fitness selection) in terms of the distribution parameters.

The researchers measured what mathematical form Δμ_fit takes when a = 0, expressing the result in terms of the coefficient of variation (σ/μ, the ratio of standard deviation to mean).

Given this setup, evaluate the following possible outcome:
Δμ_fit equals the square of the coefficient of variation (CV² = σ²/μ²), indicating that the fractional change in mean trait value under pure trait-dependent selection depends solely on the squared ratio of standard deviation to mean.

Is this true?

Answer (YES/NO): YES